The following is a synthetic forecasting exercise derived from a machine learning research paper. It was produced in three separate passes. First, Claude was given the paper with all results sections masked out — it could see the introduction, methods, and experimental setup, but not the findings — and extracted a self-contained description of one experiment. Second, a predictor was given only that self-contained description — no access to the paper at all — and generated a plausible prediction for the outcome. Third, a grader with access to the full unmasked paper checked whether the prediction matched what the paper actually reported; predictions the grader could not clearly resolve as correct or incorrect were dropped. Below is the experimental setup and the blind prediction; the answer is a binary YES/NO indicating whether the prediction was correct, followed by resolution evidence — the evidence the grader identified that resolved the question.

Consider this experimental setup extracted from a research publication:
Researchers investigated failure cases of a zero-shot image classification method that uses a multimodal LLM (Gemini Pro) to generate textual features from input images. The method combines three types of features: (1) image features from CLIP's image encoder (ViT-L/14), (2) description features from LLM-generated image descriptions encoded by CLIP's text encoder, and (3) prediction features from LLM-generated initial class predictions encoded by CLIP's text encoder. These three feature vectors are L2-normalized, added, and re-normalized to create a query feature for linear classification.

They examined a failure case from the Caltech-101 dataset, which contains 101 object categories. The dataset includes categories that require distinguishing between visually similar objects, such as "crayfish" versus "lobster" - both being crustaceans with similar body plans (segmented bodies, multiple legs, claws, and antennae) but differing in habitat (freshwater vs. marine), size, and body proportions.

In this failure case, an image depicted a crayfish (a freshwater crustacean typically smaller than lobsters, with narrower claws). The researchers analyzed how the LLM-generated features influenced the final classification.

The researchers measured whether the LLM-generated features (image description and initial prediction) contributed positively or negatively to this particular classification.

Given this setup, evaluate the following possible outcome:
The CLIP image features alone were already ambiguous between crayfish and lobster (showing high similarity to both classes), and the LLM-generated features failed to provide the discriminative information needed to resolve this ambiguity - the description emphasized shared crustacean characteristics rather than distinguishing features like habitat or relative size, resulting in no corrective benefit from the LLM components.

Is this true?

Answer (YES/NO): NO